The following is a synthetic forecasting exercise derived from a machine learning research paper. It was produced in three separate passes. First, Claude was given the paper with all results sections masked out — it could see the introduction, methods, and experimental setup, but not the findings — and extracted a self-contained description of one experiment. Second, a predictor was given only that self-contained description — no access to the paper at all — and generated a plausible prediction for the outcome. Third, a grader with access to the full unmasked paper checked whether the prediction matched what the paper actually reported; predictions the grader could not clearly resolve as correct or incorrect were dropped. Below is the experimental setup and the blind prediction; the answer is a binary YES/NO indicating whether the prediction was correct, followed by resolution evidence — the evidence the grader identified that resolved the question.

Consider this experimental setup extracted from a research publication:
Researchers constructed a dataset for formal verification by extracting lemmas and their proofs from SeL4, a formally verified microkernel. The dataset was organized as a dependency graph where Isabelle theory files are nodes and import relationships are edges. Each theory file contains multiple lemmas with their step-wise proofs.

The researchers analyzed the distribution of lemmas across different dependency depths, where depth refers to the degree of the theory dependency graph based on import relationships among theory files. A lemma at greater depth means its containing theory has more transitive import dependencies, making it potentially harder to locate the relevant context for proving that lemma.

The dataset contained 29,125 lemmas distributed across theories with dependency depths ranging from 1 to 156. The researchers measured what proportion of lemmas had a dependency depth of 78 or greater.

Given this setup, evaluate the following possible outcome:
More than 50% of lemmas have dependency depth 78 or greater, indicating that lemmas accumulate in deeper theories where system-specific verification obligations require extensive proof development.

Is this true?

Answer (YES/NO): YES